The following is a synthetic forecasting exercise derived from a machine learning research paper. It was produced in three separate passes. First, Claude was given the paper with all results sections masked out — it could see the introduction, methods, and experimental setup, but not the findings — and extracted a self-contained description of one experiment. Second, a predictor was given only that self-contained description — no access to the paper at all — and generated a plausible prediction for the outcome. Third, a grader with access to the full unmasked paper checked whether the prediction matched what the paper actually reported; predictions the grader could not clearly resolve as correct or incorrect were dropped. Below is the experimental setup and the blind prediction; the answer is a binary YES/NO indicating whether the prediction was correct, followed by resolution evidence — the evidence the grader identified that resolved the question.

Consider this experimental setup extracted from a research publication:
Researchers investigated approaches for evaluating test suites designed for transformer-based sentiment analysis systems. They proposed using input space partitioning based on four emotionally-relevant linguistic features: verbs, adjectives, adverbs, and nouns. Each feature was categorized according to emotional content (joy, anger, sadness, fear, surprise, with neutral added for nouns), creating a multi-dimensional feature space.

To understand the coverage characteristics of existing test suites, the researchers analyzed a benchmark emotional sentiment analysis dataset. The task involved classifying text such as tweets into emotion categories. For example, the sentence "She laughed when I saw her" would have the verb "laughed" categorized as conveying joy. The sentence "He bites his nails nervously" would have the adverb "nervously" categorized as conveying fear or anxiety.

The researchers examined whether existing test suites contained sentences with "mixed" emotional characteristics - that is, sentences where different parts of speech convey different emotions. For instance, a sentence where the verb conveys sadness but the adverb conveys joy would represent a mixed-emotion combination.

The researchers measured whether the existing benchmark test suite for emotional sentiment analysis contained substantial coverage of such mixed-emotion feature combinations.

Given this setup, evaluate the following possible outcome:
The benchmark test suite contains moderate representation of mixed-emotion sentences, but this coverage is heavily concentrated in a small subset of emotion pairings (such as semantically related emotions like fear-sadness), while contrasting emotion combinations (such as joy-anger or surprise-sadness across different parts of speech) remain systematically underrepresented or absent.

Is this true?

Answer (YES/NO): NO